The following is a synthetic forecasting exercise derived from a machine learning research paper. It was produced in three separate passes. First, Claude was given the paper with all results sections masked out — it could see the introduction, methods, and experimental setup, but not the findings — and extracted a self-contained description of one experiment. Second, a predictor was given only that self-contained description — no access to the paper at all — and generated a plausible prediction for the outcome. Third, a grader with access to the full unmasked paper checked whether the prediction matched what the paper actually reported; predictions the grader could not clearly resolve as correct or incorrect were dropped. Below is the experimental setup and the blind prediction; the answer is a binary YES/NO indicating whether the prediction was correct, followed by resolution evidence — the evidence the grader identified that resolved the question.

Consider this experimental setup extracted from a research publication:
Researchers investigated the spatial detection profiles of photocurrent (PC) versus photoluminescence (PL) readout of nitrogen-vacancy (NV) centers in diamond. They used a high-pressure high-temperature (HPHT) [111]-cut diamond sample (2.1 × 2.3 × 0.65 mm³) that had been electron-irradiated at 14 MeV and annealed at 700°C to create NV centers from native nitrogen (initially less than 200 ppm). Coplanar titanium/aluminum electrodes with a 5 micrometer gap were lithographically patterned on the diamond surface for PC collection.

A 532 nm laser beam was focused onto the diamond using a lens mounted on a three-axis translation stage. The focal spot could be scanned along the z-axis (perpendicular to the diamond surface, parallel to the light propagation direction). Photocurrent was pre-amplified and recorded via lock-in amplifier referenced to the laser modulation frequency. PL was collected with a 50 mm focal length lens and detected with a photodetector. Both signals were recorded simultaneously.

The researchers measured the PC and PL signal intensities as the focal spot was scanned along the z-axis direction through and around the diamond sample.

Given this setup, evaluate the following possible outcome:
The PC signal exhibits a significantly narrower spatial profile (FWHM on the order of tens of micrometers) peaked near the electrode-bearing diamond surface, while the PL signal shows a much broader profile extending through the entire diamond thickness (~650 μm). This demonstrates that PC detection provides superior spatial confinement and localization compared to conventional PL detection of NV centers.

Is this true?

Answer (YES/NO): YES